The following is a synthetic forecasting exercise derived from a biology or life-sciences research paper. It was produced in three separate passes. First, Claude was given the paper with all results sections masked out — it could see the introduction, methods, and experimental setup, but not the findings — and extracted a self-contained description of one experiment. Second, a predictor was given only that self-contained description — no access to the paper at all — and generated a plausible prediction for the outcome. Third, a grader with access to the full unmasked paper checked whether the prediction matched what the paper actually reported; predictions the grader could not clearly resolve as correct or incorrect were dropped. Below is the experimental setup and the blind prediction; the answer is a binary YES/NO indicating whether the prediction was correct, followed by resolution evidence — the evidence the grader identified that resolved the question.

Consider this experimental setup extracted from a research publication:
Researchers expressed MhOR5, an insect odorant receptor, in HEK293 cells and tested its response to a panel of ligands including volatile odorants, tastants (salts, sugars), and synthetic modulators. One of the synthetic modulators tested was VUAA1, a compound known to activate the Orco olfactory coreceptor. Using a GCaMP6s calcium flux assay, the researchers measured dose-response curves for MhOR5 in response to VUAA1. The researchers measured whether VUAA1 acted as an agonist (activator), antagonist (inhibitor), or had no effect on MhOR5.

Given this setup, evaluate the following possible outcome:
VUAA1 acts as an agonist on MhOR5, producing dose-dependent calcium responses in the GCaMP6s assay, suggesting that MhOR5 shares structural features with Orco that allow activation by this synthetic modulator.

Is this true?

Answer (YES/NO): NO